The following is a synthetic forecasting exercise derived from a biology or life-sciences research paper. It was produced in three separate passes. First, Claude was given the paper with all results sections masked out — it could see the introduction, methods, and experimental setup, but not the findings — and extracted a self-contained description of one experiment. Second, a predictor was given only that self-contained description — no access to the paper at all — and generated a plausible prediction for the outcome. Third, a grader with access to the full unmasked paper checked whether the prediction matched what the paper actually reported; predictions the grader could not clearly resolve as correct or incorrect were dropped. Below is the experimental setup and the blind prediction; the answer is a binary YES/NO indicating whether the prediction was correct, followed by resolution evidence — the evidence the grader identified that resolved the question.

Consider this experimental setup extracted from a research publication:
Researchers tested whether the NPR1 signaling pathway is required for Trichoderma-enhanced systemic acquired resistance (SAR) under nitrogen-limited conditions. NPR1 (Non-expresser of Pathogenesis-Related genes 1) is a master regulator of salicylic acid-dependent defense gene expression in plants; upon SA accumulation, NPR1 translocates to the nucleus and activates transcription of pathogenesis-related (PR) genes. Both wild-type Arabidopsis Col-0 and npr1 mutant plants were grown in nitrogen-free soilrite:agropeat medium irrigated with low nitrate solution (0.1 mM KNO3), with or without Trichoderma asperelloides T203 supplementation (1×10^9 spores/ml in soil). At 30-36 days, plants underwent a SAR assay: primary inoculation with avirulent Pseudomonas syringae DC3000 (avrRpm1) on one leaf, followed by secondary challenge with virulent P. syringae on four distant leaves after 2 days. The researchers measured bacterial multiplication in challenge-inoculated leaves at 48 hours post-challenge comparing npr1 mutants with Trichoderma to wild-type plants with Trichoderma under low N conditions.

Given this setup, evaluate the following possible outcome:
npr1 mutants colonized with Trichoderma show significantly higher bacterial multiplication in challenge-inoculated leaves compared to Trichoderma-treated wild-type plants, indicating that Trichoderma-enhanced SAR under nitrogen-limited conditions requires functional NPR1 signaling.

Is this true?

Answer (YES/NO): YES